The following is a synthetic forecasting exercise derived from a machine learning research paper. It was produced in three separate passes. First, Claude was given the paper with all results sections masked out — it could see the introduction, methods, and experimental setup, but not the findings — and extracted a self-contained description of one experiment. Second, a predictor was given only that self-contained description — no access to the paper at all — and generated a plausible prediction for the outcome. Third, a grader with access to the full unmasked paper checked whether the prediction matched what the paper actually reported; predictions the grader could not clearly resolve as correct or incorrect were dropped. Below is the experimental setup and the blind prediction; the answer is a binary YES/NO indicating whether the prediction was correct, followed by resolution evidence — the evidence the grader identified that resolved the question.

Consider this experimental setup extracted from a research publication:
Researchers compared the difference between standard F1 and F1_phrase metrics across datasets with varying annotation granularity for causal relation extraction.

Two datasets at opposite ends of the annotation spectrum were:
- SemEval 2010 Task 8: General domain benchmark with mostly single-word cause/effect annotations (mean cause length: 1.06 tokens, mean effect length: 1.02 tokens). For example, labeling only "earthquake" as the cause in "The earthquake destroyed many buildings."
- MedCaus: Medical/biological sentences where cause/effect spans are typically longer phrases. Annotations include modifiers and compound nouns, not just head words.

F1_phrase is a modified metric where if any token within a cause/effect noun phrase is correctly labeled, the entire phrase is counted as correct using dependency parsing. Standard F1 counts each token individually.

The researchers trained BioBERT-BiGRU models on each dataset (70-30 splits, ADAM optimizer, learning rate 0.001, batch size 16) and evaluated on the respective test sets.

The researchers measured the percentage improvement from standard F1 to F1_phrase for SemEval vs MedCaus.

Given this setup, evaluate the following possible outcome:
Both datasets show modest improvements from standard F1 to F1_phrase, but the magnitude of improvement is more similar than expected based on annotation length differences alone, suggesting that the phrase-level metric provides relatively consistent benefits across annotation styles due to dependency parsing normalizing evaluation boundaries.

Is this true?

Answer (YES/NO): NO